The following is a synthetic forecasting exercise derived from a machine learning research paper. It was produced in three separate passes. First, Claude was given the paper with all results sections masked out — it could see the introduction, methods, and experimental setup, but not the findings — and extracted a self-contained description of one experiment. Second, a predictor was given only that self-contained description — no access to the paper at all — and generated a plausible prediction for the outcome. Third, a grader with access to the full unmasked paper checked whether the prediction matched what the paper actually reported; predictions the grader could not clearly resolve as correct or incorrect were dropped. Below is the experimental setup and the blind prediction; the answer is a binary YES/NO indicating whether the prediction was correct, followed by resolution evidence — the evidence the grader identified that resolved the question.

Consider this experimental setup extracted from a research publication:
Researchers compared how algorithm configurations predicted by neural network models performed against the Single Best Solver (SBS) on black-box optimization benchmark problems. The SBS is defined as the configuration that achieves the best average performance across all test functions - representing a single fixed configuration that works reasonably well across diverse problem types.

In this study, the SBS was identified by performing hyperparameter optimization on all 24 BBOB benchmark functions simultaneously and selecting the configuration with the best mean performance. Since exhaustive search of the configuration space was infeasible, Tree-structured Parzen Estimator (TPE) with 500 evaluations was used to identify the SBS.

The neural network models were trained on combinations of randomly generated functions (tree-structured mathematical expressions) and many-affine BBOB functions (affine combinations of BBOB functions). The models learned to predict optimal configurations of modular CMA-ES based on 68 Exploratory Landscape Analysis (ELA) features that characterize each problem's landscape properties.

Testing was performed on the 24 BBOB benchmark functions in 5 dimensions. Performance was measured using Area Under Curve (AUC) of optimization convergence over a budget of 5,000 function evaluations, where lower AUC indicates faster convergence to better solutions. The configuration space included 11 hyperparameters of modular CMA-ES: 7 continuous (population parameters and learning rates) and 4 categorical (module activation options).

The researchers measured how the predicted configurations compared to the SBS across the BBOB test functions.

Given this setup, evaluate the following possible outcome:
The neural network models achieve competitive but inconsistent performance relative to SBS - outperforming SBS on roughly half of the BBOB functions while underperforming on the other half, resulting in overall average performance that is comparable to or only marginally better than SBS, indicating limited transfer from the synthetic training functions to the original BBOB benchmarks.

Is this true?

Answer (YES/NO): NO